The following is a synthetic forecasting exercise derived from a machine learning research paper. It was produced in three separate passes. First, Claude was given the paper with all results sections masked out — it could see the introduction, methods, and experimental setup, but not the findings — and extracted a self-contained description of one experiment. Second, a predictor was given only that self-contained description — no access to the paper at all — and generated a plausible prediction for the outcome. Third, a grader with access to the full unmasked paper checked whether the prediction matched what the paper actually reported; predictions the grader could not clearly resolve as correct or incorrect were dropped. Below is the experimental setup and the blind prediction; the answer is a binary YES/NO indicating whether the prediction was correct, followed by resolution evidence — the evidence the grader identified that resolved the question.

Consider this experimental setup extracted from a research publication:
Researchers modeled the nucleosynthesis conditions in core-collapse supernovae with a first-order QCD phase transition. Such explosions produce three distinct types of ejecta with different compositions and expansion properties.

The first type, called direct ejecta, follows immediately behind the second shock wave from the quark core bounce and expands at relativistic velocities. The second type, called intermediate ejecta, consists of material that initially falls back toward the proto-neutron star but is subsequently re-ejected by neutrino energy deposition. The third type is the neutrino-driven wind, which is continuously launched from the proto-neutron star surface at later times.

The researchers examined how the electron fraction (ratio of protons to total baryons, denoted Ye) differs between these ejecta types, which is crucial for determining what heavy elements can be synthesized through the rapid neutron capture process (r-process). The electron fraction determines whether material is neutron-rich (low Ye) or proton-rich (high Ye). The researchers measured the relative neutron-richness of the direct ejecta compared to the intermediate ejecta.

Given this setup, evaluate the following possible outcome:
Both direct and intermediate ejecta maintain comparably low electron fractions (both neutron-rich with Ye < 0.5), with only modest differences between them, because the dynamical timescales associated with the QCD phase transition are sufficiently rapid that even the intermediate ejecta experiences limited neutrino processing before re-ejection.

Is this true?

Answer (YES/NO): NO